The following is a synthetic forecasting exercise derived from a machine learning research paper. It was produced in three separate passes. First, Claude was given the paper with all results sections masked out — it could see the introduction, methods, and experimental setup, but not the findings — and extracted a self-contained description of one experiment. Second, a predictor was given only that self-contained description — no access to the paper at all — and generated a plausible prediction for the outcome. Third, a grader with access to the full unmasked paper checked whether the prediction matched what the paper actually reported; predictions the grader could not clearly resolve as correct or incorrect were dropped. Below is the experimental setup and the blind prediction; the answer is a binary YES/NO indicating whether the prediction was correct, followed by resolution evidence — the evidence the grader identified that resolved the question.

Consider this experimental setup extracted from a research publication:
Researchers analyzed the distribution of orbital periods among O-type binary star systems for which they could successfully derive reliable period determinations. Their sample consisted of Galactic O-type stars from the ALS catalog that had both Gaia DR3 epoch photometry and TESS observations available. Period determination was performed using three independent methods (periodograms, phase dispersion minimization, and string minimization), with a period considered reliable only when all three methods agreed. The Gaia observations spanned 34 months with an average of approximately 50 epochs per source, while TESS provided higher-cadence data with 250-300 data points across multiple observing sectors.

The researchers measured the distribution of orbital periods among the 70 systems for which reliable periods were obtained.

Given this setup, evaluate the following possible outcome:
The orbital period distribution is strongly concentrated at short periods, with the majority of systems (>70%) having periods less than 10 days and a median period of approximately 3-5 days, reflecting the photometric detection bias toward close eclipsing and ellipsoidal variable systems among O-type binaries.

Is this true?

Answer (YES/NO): YES